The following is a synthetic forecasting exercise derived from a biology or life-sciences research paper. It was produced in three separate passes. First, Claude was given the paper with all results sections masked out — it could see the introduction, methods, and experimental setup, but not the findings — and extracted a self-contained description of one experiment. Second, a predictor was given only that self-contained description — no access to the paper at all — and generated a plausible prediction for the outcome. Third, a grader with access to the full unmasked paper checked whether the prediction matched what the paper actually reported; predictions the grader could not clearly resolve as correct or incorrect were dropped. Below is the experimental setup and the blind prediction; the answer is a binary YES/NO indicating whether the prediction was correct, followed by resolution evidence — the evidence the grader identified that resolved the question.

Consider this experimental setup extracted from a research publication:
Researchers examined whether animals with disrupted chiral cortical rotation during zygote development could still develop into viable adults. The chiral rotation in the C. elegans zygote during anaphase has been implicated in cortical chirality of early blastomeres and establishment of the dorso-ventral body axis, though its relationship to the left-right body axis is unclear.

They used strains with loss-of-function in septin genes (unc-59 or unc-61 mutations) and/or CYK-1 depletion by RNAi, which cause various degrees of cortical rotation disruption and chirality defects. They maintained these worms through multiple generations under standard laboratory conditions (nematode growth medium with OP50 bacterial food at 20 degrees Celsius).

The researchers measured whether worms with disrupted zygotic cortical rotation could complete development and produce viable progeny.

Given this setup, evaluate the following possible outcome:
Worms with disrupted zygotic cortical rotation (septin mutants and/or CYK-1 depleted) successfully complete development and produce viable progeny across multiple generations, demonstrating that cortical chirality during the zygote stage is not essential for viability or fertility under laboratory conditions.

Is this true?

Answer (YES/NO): YES